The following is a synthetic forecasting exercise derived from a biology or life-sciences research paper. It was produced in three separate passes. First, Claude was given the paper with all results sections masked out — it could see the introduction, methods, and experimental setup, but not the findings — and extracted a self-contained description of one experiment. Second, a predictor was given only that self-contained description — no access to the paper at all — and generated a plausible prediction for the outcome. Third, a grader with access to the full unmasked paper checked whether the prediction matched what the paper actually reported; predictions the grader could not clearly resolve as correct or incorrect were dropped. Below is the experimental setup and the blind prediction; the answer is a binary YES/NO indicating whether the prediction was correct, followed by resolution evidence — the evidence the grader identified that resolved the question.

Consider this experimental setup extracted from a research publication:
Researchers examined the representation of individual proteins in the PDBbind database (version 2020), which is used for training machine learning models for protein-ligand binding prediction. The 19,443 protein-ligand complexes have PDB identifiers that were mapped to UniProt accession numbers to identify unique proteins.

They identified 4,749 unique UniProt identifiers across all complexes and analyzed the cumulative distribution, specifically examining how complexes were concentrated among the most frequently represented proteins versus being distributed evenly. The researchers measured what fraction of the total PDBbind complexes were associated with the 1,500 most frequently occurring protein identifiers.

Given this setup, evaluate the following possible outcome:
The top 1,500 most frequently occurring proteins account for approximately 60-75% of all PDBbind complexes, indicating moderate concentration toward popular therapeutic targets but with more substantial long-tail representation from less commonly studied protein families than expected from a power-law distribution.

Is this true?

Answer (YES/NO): NO